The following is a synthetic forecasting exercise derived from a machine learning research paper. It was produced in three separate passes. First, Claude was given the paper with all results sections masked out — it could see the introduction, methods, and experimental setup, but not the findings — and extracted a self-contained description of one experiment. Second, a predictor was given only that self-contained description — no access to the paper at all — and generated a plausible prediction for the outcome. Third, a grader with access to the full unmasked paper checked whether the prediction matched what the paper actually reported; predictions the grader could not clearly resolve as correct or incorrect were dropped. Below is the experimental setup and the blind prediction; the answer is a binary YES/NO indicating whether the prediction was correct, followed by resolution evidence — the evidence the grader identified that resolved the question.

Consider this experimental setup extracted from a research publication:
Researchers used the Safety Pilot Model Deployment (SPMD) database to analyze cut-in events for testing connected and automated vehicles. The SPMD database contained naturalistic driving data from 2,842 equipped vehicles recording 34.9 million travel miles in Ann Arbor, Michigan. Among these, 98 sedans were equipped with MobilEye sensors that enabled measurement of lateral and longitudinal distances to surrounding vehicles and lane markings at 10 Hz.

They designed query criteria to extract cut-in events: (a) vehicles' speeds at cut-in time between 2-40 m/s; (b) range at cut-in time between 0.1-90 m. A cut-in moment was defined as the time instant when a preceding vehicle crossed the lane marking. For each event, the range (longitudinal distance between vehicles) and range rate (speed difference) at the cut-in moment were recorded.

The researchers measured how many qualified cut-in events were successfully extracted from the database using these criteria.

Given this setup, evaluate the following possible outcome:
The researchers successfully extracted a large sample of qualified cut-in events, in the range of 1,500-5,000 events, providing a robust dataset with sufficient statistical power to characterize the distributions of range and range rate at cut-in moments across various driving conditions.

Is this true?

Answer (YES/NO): NO